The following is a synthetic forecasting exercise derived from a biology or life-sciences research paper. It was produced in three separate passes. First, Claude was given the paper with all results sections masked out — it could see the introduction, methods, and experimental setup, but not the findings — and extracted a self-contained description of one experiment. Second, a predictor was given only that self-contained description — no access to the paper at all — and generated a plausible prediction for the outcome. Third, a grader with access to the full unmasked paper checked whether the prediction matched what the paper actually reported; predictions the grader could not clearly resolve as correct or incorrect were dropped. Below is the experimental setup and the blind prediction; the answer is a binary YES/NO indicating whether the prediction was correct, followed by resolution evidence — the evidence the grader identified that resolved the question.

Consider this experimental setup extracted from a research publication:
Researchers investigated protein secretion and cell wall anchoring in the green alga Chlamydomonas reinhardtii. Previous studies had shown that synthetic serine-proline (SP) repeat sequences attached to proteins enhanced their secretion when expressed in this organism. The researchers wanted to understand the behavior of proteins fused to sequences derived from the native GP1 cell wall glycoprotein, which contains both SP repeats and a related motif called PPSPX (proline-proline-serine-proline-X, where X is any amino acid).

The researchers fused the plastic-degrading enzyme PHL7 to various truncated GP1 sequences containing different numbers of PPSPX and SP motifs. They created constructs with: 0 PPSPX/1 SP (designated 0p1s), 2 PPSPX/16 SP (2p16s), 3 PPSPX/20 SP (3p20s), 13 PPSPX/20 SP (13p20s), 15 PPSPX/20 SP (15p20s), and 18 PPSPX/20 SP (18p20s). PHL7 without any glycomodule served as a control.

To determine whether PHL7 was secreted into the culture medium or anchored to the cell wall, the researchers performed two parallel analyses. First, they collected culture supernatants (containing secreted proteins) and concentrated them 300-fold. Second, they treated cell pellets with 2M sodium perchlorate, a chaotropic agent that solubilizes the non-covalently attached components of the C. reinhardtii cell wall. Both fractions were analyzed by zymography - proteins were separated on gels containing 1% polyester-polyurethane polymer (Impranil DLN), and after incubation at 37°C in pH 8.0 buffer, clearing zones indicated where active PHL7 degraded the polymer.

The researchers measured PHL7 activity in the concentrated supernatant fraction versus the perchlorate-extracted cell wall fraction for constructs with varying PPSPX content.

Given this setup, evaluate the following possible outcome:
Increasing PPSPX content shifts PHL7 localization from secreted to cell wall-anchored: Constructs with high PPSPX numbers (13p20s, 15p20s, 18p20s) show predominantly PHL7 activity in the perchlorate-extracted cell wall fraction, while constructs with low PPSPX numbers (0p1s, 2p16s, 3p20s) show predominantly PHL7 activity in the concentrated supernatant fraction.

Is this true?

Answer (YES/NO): YES